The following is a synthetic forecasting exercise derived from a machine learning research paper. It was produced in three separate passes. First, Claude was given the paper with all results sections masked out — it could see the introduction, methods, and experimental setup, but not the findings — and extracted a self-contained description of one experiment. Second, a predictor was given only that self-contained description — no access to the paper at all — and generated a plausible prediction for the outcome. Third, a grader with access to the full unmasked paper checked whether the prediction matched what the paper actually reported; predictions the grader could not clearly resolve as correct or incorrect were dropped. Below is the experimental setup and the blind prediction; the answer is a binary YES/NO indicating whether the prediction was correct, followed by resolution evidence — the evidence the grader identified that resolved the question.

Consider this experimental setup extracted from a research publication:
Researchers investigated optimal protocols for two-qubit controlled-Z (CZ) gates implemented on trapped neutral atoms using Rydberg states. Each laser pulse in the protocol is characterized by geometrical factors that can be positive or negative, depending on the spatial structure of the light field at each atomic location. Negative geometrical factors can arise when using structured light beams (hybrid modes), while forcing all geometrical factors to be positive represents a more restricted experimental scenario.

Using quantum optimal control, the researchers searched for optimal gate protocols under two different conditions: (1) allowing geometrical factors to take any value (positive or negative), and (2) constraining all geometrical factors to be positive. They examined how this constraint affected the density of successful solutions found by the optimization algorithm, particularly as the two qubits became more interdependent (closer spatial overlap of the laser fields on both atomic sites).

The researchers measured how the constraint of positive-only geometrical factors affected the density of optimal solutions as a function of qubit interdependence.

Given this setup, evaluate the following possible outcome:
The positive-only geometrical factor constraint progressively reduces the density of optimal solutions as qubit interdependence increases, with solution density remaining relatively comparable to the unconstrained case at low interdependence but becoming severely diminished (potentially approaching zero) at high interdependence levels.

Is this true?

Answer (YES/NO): NO